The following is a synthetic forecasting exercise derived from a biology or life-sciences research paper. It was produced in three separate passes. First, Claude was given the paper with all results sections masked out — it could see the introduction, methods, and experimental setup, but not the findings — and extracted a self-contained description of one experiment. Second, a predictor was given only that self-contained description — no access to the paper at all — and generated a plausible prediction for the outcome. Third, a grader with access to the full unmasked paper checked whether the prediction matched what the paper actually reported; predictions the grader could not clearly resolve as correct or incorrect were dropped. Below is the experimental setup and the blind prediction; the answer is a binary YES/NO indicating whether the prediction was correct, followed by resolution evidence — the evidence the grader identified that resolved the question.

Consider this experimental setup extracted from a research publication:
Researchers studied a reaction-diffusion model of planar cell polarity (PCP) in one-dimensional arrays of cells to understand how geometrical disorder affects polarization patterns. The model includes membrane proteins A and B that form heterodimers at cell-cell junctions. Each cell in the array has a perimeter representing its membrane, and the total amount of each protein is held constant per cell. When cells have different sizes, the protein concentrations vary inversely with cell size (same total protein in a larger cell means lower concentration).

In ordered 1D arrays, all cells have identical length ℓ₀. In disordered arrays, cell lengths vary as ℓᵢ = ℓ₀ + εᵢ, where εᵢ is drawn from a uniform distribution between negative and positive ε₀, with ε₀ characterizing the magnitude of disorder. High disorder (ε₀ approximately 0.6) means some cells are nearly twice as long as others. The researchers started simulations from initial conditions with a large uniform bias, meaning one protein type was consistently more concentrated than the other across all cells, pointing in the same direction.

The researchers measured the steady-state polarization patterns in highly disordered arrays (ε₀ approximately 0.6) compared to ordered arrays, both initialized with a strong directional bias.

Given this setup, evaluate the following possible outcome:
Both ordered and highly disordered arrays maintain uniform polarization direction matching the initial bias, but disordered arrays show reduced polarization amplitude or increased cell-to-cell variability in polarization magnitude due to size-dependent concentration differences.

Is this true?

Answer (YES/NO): NO